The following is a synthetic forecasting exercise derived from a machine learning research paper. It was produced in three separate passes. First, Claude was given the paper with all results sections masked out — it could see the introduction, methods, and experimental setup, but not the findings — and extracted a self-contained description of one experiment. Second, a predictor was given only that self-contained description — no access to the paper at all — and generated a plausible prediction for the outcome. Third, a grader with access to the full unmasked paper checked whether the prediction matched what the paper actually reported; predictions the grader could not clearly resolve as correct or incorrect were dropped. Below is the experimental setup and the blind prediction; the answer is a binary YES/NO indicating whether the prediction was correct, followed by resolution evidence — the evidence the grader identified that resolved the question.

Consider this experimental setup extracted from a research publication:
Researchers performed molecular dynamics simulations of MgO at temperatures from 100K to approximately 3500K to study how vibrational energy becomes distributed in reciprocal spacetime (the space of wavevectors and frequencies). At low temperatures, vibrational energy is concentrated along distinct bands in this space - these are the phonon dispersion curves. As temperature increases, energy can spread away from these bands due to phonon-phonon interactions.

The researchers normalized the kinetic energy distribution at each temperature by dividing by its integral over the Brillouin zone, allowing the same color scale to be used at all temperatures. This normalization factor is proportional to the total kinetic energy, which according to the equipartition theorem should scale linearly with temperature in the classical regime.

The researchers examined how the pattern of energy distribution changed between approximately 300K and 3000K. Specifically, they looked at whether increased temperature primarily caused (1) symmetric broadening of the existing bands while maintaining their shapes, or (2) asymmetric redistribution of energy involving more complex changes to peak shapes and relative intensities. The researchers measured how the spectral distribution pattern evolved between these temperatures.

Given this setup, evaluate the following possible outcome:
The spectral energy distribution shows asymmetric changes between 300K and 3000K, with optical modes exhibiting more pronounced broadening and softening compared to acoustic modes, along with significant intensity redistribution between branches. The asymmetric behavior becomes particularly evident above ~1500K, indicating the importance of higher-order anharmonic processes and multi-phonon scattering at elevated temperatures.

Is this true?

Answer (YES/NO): NO